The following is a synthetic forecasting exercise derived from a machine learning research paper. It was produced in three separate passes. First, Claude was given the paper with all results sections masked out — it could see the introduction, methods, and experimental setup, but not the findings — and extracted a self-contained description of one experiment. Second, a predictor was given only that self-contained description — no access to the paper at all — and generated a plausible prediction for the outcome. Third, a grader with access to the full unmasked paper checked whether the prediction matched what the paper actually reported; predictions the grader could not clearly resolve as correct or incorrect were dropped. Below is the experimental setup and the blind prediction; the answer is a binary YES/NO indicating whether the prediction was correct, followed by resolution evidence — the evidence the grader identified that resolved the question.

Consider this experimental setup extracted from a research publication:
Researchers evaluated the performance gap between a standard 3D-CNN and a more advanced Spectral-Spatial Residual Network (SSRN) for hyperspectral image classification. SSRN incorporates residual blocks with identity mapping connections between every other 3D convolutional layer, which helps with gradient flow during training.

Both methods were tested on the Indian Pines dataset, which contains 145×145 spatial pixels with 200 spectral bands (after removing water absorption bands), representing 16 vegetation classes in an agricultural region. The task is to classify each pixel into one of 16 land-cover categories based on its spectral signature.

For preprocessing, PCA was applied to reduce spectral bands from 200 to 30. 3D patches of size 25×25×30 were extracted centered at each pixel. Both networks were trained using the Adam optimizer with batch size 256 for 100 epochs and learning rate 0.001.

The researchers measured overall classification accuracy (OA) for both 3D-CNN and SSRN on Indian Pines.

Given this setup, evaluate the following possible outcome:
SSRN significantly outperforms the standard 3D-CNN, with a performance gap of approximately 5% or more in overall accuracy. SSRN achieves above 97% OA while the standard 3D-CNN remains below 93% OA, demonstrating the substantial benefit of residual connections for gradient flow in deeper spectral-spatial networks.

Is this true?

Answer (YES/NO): YES